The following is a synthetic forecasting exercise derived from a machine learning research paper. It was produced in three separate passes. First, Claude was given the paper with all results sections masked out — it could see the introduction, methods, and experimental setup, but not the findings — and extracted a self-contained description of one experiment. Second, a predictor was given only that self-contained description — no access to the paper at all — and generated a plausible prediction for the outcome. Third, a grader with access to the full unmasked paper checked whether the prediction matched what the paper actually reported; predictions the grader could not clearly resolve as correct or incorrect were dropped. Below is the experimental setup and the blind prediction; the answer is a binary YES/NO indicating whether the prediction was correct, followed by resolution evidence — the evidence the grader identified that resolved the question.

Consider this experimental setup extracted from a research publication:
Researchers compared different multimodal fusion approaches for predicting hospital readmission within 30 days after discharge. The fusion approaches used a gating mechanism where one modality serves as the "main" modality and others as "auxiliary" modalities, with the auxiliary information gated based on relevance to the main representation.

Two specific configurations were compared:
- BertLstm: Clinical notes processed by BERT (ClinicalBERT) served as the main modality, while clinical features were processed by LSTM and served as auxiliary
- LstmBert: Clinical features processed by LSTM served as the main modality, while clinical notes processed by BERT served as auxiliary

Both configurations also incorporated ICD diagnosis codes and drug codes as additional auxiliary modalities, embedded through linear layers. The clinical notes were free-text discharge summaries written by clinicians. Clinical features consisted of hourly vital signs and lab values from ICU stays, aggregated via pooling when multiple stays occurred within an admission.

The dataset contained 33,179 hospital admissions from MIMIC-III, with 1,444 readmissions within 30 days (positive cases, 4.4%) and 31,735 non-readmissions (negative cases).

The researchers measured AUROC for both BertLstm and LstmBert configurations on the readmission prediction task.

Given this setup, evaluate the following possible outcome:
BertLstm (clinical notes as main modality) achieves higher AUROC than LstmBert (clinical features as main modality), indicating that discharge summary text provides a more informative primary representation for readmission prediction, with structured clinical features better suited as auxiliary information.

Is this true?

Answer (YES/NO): YES